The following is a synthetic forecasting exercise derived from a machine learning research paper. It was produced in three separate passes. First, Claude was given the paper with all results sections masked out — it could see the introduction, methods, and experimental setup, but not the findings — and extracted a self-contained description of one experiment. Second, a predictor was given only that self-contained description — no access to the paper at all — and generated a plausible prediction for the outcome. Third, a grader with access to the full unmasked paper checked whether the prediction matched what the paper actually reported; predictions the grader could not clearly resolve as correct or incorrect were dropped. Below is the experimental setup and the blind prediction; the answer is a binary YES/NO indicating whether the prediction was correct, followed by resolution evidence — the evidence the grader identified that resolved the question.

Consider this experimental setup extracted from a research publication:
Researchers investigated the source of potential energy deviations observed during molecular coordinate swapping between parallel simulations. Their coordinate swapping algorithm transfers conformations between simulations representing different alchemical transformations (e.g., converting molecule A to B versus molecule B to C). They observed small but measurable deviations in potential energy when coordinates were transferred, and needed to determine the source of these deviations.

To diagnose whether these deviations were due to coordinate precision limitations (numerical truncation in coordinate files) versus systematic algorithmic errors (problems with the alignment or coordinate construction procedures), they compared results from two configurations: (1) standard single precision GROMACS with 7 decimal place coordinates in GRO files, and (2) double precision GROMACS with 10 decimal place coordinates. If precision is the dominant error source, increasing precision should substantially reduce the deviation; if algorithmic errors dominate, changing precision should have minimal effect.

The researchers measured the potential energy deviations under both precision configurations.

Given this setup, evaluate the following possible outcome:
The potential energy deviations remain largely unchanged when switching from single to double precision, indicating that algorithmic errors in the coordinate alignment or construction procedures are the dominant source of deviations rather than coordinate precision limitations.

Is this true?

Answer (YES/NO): NO